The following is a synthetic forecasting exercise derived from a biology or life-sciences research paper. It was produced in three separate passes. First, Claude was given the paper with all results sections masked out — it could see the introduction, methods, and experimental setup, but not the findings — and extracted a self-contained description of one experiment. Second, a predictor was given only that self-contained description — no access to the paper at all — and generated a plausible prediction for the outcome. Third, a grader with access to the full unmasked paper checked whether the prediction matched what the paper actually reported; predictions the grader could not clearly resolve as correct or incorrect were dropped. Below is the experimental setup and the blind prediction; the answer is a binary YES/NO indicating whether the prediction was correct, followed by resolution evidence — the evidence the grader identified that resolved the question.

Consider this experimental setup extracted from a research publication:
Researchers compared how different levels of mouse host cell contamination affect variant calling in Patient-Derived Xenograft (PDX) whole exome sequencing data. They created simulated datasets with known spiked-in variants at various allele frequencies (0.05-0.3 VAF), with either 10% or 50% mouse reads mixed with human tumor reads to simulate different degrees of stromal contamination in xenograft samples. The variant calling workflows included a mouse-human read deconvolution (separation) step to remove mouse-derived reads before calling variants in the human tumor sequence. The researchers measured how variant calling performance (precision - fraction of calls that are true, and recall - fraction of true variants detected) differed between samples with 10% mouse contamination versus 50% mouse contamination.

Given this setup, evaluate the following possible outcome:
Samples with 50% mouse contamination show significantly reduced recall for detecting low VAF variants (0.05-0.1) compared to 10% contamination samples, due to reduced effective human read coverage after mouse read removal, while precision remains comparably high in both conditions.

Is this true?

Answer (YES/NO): NO